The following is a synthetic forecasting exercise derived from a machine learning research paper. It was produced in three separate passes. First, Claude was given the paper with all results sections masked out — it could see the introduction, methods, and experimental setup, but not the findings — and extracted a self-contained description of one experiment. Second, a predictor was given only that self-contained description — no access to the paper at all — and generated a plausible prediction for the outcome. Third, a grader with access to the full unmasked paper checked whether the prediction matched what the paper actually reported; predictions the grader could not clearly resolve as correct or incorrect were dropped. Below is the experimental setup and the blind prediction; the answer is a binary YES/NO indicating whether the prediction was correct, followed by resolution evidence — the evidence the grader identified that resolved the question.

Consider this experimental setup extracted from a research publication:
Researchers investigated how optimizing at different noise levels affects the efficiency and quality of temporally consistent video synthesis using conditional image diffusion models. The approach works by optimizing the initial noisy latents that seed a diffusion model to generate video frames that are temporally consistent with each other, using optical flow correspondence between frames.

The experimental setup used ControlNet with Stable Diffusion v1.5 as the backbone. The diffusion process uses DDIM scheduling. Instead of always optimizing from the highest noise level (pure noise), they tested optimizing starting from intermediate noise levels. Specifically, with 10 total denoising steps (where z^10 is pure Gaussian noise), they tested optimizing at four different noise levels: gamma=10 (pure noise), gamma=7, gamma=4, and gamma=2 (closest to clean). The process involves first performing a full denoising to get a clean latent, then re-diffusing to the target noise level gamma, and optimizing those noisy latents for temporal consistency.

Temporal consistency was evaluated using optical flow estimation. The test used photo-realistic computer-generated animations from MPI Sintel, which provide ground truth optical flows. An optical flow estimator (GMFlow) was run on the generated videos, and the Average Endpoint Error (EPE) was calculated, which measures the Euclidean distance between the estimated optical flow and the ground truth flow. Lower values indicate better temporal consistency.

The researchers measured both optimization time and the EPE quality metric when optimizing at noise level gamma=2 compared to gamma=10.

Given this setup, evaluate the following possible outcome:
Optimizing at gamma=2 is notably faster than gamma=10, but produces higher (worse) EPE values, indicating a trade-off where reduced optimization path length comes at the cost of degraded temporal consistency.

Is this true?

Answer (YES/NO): NO